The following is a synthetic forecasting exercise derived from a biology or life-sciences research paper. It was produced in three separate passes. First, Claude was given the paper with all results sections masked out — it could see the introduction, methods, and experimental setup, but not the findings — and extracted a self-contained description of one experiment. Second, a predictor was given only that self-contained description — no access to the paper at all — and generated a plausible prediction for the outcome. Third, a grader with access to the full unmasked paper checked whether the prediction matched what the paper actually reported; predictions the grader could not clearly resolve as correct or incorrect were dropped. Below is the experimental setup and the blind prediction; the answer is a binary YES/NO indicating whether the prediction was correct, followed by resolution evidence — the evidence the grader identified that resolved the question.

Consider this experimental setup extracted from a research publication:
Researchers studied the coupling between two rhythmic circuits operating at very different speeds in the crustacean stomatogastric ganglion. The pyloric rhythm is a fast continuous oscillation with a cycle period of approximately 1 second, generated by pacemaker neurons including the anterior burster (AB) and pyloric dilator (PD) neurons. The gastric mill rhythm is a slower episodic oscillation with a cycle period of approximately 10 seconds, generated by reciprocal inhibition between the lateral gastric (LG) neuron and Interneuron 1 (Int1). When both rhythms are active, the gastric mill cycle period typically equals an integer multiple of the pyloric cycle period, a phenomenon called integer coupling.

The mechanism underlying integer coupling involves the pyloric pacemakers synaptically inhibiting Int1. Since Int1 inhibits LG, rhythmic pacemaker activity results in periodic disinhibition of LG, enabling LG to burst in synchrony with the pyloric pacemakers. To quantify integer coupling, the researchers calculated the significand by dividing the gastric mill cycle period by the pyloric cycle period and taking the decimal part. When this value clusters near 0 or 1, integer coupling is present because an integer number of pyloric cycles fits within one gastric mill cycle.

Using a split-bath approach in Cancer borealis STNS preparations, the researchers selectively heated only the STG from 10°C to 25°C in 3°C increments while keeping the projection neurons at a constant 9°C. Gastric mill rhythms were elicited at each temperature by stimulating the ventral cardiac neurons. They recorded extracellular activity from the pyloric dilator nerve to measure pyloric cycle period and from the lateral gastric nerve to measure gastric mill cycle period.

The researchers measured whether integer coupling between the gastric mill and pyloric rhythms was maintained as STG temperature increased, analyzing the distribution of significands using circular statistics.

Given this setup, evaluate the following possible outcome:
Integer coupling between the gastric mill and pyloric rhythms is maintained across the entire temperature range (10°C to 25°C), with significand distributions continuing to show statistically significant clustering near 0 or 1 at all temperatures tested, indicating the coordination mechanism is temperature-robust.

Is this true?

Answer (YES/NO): NO